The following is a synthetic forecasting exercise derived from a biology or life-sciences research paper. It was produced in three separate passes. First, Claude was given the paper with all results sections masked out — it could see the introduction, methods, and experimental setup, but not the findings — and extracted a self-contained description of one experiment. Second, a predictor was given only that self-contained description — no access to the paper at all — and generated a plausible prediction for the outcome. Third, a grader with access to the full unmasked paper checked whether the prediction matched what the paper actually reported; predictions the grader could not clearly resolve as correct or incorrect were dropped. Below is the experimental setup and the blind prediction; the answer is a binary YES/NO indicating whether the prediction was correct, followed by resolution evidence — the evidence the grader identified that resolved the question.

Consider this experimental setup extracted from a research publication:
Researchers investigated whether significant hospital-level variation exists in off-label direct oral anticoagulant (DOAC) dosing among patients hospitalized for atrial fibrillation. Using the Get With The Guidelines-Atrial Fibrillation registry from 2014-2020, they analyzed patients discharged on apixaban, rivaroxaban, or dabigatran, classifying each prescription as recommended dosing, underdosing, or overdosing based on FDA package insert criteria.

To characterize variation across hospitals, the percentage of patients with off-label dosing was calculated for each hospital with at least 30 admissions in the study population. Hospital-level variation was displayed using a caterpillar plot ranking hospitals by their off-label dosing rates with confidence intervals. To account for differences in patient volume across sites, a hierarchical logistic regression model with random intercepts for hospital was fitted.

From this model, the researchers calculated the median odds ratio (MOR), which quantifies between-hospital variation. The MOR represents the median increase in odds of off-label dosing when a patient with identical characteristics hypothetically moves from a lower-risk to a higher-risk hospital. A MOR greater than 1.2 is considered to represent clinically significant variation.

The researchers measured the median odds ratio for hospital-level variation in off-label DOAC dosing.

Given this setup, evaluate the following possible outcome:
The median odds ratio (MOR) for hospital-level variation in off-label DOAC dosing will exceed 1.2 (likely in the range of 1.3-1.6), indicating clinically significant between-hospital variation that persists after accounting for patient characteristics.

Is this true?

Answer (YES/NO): YES